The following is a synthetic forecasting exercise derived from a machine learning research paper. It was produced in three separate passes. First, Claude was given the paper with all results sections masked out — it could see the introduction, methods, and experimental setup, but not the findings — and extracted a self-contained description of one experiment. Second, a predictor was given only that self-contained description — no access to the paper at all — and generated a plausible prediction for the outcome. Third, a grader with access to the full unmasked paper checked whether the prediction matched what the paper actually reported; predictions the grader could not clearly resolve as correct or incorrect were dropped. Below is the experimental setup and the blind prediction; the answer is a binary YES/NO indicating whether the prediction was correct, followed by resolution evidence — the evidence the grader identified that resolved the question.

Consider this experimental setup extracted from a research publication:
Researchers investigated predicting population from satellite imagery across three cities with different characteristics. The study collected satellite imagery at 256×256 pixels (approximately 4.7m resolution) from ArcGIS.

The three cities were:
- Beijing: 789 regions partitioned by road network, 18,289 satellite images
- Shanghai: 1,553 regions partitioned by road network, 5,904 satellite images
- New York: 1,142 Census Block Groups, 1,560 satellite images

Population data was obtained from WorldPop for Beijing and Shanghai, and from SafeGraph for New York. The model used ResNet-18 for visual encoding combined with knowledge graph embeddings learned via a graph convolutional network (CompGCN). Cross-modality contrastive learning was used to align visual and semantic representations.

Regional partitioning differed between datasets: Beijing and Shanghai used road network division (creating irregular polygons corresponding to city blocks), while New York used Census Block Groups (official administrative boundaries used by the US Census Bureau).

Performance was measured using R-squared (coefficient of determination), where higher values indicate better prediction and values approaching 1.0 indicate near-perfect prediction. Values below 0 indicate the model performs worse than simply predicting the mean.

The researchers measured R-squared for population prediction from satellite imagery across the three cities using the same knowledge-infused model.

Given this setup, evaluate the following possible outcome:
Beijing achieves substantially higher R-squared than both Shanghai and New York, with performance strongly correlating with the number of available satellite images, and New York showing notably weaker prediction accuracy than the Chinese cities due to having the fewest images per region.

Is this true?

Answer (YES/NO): NO